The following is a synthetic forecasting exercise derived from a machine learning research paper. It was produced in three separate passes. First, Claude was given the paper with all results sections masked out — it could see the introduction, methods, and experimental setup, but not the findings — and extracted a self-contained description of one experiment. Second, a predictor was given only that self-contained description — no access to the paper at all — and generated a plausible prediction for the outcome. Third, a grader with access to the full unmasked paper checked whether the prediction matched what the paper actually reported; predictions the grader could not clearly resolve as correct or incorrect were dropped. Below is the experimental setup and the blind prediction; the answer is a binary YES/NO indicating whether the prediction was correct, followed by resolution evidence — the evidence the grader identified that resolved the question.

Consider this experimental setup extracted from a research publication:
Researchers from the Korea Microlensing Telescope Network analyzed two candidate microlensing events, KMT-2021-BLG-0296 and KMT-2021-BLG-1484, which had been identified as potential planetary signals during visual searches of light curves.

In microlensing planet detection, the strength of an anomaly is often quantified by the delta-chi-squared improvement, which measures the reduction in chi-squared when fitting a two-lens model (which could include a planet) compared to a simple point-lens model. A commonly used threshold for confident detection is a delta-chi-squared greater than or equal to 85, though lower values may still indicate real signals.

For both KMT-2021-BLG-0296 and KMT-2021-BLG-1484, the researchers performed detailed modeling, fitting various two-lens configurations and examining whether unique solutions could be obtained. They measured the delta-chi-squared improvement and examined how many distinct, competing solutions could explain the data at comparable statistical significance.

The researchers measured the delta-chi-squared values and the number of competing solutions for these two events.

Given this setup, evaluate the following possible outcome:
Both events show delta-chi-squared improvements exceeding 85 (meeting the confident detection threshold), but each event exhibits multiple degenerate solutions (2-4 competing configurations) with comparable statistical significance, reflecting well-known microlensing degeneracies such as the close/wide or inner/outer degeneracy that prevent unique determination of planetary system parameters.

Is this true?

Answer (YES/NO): NO